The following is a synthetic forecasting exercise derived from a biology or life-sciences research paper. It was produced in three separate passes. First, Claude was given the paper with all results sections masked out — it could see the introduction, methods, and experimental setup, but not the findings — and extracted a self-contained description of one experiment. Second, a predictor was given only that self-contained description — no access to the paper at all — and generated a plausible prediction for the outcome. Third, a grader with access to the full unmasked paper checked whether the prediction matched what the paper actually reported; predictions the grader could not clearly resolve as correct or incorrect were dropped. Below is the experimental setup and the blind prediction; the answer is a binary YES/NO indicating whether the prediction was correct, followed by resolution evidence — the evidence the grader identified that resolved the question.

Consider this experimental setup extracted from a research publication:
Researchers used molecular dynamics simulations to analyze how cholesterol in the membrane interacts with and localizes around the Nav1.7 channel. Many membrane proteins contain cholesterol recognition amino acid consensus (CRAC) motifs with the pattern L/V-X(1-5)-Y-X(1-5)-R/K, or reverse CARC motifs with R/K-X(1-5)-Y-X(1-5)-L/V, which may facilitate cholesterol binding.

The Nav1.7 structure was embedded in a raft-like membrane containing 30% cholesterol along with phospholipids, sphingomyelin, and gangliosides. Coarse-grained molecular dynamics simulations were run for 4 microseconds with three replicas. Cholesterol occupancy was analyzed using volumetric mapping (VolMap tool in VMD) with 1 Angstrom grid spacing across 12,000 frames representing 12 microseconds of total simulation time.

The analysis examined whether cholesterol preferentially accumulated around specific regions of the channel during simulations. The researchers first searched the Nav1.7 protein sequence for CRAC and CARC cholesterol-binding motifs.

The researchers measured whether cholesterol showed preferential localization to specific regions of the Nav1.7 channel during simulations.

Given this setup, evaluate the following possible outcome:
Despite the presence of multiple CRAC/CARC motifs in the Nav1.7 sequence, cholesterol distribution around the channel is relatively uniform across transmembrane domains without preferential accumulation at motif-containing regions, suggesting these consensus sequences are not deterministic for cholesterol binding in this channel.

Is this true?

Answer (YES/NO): NO